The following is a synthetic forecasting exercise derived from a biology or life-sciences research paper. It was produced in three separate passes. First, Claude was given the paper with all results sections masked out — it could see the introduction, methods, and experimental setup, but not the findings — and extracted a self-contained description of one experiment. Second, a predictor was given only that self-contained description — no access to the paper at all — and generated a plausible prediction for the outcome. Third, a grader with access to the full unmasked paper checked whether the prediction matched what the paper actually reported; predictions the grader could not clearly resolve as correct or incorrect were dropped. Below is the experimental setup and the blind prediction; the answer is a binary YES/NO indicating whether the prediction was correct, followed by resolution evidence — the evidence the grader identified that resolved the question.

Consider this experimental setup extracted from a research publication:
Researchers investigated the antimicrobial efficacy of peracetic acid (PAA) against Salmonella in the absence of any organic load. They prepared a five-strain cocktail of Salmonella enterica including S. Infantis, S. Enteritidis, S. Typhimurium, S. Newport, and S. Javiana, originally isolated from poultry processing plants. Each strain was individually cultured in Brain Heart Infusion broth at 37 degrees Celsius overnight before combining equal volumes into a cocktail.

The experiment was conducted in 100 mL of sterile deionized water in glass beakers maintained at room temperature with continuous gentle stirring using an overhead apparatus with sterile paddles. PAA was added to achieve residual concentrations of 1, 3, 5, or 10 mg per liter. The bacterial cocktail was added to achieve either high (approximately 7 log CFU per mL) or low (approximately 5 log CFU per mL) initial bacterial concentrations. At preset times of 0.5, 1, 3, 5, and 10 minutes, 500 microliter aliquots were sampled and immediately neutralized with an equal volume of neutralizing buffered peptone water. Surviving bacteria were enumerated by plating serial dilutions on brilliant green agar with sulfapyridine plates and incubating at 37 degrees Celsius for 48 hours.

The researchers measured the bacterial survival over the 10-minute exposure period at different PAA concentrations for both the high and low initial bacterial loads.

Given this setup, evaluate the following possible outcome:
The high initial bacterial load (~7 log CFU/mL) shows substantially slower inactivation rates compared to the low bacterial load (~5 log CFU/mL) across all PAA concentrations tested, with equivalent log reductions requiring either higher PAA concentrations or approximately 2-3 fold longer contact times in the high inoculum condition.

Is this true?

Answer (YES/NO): NO